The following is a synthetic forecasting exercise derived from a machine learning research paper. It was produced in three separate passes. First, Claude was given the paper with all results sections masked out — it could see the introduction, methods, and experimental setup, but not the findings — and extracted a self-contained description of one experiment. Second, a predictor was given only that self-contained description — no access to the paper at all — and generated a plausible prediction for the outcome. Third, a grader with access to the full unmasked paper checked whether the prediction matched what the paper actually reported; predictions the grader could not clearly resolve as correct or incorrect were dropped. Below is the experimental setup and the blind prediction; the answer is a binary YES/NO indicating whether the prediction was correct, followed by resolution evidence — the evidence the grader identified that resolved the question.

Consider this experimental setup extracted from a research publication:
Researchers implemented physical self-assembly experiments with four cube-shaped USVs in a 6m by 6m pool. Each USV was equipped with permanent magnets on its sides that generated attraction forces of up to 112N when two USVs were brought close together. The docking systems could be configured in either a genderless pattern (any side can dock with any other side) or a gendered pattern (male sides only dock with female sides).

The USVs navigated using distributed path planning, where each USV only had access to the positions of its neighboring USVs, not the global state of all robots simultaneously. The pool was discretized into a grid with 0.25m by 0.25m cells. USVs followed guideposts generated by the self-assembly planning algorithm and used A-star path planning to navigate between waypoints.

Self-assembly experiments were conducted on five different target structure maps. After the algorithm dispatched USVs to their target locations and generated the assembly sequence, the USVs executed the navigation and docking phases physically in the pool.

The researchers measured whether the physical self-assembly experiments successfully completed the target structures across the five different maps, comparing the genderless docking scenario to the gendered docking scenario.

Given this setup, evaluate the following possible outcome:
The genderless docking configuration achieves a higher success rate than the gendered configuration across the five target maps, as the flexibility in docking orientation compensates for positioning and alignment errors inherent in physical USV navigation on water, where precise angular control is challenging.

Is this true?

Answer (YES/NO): NO